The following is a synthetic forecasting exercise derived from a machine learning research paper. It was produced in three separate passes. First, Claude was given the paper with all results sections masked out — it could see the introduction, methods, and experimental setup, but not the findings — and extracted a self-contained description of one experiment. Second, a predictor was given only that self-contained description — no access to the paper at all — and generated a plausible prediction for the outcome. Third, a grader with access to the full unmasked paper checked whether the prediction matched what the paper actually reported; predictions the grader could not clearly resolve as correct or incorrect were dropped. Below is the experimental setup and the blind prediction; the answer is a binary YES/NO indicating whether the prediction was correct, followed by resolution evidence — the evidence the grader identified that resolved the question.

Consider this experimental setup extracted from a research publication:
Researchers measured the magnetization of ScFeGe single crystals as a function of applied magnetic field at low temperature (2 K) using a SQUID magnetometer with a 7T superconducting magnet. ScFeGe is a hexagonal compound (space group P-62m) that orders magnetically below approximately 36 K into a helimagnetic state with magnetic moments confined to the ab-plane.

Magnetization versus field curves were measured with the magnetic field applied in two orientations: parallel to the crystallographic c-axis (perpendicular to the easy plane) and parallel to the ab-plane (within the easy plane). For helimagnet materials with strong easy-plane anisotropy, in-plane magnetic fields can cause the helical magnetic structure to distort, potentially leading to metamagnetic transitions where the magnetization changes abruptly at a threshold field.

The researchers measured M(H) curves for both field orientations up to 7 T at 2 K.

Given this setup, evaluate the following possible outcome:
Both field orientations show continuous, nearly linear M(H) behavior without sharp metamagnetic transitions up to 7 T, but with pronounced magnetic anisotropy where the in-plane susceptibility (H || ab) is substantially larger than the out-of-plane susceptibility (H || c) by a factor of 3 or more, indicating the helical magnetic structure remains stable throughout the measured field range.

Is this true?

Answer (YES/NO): NO